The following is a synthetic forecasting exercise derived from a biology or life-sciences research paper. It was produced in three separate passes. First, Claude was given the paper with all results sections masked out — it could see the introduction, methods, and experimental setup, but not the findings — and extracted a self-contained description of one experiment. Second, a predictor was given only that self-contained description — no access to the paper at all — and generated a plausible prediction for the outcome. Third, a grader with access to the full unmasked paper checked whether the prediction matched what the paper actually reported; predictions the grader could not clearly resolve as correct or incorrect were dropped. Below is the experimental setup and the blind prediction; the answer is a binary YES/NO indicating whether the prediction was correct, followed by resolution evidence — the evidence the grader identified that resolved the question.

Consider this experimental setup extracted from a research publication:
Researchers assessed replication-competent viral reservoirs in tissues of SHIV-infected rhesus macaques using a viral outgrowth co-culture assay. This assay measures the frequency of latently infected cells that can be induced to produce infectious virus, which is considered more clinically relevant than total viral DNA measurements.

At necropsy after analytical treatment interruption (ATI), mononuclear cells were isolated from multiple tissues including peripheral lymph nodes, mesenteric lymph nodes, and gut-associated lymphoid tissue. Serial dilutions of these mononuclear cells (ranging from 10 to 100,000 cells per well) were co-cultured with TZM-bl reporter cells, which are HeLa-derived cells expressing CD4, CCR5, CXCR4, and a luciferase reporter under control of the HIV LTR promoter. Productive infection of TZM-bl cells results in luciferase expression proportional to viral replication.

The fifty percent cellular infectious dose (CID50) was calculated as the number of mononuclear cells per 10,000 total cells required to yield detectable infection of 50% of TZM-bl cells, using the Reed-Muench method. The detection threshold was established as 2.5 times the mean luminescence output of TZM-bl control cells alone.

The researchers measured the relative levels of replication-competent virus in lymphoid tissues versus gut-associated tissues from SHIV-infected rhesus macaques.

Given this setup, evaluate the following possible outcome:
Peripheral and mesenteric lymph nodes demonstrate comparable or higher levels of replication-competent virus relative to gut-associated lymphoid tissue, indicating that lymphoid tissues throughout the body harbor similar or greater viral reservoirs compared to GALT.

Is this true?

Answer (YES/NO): YES